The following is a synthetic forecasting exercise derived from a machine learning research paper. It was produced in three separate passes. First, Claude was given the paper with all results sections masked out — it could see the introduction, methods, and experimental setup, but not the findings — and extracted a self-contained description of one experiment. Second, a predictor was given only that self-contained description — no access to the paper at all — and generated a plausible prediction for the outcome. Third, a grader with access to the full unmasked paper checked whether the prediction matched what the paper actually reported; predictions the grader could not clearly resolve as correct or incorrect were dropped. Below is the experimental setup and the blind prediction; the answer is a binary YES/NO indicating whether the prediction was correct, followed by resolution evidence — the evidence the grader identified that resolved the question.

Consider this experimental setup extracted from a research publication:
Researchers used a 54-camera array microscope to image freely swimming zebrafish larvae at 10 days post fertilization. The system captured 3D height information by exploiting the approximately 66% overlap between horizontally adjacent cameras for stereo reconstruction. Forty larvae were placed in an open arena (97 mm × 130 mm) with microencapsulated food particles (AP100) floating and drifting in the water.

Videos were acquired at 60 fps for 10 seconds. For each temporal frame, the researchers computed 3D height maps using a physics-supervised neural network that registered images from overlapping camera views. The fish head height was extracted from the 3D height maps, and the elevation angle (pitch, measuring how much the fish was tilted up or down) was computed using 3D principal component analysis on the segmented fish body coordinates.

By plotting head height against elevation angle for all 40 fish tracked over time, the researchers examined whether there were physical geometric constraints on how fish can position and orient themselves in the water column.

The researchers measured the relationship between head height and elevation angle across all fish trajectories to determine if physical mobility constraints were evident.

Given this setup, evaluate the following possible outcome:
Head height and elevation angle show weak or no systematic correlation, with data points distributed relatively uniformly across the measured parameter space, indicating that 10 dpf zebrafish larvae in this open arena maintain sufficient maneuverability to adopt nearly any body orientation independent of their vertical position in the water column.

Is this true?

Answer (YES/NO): NO